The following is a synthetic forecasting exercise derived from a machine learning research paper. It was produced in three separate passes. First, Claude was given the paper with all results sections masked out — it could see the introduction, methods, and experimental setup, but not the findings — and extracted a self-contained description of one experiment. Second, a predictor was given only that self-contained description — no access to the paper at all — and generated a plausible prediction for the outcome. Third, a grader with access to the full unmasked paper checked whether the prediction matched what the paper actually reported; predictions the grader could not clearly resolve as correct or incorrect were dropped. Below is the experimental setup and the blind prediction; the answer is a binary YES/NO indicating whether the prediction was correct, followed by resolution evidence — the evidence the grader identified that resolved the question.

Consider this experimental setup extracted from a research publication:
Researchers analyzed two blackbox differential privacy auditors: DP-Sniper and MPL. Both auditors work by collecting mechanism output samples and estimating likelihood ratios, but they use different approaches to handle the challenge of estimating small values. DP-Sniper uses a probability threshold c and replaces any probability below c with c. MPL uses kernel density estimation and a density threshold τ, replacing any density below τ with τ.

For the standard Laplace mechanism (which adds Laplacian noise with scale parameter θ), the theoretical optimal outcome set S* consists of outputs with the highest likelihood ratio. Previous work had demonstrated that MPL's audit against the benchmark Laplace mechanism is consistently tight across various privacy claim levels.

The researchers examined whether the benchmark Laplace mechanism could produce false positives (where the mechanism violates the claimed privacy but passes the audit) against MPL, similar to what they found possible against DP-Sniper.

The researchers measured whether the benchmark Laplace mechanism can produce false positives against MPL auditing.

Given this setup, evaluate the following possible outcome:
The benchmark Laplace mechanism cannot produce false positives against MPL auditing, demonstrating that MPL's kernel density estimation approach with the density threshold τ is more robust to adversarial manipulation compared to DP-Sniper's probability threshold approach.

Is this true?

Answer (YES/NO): YES